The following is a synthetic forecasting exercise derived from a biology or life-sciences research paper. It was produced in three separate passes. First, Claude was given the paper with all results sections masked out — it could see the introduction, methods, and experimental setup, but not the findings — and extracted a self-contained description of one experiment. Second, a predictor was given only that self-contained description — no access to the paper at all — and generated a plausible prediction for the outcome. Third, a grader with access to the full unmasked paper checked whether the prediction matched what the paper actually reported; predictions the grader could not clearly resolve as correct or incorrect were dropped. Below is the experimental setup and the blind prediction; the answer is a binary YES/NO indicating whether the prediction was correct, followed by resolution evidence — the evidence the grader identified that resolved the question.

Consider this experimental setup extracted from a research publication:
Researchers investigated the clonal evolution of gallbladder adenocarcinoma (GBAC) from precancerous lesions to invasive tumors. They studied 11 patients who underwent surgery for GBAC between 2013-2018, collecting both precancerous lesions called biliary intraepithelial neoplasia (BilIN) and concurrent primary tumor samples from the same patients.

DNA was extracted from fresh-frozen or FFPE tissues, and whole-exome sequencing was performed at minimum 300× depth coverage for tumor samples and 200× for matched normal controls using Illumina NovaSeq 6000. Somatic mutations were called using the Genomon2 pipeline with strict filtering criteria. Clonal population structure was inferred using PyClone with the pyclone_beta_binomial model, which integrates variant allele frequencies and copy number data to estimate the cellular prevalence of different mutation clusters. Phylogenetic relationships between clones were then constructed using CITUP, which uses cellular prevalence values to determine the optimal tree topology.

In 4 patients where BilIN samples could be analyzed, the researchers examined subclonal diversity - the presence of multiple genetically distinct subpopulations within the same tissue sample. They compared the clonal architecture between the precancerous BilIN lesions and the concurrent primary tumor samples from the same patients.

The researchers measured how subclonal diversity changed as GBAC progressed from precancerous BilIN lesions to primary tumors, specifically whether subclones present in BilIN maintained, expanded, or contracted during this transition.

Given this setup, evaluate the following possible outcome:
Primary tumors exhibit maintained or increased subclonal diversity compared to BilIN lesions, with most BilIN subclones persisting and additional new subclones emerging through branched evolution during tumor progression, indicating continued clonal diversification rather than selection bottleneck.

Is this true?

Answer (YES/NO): NO